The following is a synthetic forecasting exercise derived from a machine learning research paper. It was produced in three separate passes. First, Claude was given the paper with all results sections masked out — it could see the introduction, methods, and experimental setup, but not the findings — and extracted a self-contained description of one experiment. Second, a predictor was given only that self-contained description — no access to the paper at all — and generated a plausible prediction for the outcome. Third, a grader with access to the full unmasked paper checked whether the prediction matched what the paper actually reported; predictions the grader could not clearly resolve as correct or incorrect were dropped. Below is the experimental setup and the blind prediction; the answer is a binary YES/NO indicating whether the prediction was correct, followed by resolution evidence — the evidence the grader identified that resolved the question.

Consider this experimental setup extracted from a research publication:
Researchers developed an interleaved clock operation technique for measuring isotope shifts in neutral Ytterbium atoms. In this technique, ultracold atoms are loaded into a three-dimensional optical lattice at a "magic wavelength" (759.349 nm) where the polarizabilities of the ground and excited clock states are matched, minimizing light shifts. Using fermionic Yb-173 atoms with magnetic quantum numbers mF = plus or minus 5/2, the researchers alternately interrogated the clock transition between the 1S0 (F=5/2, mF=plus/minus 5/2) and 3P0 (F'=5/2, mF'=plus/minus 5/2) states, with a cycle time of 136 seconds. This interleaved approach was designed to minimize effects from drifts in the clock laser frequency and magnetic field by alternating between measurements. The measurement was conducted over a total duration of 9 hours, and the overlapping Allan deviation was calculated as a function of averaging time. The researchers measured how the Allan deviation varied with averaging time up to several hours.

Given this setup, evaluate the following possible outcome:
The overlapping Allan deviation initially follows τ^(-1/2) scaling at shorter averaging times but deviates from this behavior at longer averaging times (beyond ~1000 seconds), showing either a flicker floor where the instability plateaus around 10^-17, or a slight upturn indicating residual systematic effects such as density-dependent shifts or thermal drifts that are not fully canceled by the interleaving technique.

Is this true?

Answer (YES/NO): NO